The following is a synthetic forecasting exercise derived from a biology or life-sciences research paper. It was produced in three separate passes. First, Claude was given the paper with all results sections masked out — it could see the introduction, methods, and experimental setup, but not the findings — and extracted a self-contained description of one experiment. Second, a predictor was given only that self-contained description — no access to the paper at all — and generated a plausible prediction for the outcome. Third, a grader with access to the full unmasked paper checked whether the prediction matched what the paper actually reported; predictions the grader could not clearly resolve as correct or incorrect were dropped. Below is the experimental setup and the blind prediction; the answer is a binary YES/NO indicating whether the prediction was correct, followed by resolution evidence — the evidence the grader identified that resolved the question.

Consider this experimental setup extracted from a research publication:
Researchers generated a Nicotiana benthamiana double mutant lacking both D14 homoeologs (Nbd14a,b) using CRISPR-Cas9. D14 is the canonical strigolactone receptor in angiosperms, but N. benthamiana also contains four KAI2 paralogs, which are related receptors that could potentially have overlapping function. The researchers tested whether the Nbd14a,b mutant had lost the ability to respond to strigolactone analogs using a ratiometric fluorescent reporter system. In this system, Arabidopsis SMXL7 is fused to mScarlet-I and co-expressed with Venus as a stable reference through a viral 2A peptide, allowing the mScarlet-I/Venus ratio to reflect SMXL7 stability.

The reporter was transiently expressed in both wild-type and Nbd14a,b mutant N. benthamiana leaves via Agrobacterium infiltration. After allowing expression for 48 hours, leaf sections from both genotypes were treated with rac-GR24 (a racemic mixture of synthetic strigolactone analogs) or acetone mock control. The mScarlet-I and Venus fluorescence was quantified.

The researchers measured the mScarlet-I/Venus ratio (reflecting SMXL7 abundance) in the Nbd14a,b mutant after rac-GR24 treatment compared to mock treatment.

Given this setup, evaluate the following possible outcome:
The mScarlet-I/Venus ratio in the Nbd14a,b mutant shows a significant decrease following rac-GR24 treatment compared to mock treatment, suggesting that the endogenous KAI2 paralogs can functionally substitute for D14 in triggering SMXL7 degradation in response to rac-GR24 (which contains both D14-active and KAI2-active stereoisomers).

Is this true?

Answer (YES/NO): NO